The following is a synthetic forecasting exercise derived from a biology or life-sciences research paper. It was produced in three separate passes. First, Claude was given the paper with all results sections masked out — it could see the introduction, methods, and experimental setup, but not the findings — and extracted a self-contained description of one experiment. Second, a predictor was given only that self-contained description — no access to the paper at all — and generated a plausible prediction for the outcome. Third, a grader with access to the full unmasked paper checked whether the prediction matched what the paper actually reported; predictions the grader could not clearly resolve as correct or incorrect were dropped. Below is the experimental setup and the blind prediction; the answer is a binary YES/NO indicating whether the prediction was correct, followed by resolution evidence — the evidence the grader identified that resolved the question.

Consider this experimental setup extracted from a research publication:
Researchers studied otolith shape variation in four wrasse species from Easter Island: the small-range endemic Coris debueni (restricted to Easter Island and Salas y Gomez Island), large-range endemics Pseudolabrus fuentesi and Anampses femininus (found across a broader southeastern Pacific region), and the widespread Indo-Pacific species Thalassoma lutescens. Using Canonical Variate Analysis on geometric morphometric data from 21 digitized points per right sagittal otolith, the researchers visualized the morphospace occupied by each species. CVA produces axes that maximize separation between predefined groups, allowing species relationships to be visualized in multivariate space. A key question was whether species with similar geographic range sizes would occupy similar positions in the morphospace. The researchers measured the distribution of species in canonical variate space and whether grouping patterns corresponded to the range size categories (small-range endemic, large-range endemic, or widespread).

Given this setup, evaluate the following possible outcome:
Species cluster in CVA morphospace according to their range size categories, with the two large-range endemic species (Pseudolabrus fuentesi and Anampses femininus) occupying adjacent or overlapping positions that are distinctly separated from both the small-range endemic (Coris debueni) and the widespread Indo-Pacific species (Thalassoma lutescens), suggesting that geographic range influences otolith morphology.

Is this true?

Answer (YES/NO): NO